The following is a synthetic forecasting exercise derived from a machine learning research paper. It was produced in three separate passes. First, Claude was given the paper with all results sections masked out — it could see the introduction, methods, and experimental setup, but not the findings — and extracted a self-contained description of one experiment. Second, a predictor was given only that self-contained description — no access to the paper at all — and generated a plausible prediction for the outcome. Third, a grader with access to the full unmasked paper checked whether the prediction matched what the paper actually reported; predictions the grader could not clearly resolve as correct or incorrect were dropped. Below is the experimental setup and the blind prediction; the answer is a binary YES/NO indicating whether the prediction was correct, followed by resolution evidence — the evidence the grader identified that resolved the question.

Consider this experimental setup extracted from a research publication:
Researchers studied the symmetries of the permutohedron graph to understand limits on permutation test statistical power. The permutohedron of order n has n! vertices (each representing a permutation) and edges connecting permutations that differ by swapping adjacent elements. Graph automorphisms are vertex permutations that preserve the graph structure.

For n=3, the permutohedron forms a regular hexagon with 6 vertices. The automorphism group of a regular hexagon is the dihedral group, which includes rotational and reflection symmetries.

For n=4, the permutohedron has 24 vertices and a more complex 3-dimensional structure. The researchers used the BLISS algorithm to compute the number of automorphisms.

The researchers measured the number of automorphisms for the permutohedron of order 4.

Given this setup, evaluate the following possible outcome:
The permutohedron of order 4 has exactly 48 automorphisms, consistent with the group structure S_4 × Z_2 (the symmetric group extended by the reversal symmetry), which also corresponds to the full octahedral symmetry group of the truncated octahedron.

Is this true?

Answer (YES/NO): YES